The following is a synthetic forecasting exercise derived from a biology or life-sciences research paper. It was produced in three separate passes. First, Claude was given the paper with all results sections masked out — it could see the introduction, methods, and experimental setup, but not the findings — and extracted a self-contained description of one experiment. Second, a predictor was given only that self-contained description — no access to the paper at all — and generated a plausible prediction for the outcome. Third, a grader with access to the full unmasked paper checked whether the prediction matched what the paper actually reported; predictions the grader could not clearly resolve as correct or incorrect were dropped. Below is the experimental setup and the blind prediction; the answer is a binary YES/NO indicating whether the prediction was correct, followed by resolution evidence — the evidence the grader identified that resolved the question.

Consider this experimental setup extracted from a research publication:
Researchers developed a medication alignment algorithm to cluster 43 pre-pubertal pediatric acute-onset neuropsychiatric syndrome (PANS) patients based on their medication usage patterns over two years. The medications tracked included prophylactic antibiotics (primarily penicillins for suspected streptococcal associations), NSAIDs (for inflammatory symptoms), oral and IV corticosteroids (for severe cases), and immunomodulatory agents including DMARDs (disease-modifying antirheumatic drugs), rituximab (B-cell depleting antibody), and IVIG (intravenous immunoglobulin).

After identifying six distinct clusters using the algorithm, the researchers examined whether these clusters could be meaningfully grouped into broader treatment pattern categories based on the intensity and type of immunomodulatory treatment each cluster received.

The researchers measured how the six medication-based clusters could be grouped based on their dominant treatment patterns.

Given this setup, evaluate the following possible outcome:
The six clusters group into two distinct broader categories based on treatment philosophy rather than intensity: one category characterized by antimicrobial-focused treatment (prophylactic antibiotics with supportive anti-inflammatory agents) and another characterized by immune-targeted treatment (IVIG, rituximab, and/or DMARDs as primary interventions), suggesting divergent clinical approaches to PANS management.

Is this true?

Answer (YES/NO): NO